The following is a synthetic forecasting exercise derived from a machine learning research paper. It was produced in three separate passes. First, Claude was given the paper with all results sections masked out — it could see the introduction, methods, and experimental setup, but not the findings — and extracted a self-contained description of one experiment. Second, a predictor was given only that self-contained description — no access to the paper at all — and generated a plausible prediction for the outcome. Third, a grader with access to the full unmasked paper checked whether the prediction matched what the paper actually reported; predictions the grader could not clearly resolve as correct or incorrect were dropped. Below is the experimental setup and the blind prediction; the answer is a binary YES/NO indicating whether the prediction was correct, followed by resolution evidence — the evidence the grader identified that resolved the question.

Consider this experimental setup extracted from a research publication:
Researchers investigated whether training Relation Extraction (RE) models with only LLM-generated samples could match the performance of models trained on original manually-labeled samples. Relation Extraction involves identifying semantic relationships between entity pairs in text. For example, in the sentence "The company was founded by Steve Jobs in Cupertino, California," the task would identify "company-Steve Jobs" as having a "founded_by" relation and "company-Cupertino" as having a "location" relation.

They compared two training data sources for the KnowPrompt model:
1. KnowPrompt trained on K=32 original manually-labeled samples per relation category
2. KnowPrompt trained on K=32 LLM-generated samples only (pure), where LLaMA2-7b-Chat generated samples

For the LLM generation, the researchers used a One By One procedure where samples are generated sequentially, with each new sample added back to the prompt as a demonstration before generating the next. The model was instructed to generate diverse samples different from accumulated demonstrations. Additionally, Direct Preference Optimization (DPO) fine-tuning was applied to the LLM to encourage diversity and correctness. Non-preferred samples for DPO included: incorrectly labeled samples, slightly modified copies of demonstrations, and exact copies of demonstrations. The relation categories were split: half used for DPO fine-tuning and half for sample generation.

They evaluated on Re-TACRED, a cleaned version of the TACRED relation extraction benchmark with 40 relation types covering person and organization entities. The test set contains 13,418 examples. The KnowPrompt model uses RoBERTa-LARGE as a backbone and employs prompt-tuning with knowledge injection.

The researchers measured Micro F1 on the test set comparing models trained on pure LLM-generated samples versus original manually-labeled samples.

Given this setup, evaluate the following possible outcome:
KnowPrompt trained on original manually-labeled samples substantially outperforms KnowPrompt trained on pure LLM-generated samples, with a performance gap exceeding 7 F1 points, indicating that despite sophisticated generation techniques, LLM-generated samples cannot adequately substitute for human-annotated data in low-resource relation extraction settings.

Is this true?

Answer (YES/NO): YES